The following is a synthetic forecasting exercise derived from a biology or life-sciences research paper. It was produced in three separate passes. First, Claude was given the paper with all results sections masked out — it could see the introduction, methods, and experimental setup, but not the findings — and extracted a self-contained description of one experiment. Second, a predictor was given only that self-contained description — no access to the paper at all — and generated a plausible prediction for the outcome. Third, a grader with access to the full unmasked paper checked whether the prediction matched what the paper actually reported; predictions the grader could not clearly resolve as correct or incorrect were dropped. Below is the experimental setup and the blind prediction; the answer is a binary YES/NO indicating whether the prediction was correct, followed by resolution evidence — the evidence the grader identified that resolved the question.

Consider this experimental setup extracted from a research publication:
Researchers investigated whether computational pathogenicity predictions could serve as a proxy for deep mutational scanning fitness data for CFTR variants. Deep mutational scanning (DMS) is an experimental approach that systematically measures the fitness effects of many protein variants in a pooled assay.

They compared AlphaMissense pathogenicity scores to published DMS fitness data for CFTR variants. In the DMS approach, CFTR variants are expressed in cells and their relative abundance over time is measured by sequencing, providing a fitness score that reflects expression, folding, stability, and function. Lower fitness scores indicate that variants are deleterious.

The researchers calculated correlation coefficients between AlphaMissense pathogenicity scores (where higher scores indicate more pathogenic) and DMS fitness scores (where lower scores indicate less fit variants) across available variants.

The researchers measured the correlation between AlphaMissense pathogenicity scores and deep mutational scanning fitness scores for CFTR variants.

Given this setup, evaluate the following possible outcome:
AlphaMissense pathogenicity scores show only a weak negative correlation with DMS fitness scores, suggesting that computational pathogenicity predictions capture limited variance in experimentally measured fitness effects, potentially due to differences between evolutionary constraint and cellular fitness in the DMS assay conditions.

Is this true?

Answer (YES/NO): YES